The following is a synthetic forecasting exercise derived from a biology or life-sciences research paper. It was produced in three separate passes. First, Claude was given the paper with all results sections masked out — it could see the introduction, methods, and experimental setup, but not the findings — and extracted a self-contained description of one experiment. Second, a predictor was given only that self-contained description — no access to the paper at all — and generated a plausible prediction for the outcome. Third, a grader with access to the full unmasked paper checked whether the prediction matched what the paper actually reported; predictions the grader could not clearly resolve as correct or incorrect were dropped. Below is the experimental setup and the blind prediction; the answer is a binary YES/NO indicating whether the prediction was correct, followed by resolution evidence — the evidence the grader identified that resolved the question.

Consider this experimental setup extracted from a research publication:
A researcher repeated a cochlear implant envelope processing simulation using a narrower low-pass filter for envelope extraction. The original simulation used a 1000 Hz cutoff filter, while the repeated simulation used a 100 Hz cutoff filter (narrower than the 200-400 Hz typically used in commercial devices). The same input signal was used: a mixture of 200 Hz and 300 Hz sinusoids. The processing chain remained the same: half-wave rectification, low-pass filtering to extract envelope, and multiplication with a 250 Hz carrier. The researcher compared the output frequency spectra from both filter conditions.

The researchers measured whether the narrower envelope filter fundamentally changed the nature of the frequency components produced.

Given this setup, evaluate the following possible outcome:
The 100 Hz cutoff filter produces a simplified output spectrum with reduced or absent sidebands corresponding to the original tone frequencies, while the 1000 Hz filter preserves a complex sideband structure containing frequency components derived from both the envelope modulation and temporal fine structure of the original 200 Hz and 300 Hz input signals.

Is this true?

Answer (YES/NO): NO